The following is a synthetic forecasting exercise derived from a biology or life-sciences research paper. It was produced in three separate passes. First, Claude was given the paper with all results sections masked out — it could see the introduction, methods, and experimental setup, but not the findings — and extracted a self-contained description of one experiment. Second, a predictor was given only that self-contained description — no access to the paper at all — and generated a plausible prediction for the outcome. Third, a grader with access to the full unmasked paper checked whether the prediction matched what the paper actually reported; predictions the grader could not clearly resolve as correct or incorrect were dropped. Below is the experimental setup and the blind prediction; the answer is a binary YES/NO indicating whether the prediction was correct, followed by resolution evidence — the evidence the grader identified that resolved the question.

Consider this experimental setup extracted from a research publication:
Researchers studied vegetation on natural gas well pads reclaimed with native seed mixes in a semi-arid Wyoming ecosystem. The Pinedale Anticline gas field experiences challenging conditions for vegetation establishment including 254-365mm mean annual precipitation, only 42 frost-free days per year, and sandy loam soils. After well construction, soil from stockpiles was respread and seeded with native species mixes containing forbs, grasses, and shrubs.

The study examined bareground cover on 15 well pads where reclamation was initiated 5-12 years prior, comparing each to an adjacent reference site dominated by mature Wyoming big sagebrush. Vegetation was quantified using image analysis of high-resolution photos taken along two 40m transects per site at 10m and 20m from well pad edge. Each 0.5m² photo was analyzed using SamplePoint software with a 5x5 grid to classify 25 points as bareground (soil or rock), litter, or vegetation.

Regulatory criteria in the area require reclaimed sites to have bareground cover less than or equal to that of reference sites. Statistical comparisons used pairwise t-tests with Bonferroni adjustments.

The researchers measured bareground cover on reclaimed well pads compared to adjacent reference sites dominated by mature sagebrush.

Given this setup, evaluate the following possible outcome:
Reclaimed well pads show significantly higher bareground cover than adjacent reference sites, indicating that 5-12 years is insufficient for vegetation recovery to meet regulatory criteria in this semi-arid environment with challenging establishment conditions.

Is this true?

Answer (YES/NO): NO